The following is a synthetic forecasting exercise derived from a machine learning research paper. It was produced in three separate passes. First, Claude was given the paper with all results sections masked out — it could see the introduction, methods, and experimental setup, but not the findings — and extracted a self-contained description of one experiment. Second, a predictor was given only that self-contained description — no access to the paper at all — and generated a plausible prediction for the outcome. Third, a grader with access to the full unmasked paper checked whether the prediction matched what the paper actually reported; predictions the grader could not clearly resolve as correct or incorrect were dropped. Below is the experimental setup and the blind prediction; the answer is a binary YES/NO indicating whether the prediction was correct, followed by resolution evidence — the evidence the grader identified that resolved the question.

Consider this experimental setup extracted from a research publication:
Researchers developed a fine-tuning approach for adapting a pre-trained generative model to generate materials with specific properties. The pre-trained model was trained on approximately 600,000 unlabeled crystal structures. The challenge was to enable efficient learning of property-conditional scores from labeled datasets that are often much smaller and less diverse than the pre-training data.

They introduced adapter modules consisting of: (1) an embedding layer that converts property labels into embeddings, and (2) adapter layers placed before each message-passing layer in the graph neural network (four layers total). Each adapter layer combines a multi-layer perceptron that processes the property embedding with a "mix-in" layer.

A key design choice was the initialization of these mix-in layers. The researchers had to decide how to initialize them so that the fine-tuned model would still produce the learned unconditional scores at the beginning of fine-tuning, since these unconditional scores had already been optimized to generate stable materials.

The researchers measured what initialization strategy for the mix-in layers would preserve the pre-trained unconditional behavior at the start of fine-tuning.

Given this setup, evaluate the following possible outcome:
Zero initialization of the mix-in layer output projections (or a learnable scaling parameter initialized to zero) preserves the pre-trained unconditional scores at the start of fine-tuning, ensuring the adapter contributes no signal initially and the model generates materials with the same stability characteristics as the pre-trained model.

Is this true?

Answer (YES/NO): YES